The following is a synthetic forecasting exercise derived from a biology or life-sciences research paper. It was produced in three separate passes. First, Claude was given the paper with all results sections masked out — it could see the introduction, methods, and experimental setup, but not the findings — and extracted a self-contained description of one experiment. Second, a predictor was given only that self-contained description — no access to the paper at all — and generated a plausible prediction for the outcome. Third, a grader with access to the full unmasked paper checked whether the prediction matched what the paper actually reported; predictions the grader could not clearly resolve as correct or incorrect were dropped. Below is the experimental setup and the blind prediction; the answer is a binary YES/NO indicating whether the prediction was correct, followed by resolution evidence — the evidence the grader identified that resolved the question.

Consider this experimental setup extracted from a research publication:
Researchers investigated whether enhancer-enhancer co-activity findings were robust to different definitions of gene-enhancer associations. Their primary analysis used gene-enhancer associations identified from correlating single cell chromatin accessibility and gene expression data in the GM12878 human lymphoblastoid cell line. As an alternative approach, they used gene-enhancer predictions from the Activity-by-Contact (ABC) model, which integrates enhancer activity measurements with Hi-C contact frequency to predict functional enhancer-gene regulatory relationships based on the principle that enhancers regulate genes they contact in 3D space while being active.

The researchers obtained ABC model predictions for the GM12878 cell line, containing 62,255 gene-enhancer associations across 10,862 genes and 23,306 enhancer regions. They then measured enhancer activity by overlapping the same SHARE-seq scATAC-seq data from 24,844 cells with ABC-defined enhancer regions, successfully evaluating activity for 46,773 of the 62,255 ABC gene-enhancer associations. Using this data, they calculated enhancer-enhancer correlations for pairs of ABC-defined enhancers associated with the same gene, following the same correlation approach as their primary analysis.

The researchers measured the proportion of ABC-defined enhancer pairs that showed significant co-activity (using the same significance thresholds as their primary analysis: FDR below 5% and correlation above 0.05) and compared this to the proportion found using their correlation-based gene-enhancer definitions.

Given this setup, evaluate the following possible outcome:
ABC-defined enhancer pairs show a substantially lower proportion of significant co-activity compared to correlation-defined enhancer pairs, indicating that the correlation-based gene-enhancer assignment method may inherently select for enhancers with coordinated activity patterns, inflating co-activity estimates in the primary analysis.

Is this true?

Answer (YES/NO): NO